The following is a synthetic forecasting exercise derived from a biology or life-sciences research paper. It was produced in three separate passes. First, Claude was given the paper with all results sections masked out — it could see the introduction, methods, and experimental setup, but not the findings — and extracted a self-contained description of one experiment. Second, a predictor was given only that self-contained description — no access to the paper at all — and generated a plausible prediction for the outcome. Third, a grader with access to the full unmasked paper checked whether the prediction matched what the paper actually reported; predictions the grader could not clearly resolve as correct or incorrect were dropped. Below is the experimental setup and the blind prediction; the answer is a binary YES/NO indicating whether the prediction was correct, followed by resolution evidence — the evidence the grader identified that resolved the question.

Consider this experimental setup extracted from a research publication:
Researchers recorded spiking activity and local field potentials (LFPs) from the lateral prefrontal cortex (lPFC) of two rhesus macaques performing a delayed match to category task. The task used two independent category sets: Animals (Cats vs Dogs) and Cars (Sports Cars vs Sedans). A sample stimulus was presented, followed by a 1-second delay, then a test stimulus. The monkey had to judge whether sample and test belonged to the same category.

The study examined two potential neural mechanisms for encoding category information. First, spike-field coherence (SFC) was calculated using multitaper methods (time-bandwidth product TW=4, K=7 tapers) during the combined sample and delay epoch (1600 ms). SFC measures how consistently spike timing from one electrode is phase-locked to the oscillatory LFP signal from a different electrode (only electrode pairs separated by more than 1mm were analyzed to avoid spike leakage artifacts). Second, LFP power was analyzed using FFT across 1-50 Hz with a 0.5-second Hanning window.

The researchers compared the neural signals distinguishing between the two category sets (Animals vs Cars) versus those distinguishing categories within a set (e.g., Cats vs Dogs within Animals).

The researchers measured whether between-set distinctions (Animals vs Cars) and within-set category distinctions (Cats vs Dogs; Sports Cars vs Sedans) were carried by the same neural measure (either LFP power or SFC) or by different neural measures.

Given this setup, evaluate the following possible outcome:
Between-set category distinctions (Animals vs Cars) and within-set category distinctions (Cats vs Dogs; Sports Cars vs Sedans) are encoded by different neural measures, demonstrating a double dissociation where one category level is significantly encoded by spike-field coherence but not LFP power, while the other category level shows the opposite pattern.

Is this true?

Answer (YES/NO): NO